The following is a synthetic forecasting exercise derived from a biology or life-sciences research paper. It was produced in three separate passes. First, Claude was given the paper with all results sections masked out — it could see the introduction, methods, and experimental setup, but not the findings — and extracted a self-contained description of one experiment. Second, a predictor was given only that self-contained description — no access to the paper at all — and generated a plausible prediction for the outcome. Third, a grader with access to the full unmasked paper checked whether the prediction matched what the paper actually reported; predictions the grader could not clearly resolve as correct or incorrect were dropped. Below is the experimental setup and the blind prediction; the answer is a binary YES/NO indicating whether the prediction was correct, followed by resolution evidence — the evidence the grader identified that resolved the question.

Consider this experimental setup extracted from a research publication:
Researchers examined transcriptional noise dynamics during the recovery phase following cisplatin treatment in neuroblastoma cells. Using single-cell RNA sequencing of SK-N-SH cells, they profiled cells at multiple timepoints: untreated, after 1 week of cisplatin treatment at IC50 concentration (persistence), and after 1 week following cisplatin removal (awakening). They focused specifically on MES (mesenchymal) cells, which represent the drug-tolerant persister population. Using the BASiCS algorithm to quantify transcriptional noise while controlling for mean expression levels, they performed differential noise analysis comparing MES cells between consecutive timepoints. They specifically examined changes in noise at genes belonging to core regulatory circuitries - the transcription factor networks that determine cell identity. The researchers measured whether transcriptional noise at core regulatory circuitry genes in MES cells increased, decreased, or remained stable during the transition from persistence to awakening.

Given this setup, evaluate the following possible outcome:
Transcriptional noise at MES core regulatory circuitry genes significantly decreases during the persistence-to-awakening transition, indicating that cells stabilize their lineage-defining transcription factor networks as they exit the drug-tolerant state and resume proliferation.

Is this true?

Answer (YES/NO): NO